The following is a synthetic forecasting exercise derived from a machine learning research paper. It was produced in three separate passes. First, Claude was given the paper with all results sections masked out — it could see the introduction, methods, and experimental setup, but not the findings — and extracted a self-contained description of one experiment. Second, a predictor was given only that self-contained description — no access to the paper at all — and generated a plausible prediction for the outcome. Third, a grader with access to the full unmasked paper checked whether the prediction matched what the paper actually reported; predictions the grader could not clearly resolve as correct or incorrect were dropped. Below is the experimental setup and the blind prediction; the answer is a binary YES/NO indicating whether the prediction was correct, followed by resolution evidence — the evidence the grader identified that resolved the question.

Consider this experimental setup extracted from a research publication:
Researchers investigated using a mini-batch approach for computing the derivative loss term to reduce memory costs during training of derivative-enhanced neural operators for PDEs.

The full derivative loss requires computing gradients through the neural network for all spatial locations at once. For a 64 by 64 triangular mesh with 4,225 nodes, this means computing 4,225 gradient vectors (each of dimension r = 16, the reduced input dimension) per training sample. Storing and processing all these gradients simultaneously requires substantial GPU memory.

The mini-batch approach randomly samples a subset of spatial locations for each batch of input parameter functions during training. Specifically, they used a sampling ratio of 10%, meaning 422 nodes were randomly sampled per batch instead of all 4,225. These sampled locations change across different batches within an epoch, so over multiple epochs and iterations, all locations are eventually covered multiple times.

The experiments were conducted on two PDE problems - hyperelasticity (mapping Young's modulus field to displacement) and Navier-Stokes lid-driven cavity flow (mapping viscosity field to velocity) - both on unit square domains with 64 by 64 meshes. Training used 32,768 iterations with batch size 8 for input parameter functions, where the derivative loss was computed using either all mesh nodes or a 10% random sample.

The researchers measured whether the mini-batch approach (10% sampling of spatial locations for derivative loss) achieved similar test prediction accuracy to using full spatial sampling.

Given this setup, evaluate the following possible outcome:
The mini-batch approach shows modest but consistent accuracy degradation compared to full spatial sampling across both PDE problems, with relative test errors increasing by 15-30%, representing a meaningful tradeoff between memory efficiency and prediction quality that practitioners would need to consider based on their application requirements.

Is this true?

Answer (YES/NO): NO